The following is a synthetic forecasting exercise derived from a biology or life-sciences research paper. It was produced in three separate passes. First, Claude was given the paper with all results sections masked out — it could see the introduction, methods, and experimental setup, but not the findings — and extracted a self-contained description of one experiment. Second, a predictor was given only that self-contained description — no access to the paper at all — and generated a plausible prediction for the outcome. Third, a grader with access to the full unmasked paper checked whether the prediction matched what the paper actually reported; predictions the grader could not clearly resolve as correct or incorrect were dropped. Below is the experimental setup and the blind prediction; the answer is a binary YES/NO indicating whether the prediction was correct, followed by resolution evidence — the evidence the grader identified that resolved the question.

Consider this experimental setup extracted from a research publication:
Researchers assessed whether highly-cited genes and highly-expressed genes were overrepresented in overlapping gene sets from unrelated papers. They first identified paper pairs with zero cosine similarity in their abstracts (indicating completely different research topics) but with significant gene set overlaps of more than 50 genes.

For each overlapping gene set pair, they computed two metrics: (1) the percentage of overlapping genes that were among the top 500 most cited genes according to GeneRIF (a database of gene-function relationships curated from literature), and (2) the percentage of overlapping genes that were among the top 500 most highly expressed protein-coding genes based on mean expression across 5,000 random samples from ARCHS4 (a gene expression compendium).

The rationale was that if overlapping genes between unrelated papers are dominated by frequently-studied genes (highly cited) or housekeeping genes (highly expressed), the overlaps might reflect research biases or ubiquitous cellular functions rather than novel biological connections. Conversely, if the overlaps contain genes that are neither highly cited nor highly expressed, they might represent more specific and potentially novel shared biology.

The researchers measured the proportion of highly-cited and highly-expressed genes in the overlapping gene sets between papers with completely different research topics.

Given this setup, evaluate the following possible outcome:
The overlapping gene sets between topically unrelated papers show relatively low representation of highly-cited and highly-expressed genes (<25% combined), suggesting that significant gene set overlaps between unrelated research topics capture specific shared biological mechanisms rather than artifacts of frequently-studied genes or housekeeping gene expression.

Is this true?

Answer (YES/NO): NO